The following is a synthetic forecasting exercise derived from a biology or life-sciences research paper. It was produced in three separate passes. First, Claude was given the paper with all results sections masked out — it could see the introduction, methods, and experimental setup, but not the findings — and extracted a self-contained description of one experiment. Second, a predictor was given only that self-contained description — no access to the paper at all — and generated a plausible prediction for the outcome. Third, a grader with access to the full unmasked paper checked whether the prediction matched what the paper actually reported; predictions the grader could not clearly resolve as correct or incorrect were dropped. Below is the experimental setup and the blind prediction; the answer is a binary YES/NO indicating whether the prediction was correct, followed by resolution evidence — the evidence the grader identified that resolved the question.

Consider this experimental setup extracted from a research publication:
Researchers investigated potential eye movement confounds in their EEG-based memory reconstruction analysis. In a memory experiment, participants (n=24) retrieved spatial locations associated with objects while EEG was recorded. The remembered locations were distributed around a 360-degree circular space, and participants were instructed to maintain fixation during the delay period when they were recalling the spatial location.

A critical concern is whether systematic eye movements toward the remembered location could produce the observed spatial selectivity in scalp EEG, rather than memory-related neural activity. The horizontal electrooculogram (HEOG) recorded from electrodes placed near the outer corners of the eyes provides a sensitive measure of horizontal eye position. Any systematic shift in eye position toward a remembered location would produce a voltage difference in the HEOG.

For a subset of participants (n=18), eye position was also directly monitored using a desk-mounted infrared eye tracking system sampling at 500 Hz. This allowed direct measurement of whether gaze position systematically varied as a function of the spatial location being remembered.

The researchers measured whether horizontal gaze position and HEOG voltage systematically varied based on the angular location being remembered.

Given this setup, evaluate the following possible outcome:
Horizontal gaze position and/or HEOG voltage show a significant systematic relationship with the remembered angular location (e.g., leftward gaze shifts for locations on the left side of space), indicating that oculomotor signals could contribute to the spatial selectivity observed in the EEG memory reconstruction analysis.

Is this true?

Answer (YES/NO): NO